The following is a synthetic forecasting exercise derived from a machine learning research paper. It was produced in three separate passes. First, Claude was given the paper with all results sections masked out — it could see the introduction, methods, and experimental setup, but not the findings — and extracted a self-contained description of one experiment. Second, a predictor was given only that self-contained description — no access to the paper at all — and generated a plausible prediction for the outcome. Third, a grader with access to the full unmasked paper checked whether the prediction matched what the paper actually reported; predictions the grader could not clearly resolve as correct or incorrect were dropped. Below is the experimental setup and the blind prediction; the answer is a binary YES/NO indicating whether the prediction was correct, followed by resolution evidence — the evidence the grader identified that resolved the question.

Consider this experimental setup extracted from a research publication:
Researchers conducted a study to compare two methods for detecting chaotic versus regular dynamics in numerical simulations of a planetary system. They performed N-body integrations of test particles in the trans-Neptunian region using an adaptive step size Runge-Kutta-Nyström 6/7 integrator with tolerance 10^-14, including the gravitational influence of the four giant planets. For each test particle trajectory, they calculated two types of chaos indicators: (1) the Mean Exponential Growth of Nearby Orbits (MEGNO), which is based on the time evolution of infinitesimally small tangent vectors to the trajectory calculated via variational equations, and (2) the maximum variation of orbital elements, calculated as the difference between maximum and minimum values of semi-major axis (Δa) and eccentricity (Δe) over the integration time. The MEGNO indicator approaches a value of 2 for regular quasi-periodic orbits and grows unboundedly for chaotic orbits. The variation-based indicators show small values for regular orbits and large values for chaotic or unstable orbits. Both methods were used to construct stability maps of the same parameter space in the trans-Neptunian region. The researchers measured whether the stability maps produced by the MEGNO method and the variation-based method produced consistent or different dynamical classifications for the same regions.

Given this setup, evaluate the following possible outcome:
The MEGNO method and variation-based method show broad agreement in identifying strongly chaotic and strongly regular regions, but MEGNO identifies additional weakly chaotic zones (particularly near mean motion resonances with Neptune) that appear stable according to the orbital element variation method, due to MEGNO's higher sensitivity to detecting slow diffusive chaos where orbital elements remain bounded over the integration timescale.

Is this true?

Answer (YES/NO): NO